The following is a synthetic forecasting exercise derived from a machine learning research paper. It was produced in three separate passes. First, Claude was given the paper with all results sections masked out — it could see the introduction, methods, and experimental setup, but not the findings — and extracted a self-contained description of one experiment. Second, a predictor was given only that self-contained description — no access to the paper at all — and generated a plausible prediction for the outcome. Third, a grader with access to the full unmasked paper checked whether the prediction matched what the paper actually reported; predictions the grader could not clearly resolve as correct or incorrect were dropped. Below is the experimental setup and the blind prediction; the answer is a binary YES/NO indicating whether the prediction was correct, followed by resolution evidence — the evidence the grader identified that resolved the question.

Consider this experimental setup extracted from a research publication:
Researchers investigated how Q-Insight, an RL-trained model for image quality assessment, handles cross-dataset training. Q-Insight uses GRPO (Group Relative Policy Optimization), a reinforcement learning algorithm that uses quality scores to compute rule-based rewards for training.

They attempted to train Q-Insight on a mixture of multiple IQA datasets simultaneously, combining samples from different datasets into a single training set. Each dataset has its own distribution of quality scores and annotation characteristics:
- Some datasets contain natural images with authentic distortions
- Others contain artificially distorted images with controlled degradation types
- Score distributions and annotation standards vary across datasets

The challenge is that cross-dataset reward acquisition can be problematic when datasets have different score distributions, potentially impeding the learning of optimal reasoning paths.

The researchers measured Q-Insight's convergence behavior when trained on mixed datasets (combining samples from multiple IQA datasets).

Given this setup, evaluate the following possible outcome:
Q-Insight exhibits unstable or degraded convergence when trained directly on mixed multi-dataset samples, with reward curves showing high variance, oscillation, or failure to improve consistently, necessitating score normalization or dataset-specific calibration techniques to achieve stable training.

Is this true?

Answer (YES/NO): NO